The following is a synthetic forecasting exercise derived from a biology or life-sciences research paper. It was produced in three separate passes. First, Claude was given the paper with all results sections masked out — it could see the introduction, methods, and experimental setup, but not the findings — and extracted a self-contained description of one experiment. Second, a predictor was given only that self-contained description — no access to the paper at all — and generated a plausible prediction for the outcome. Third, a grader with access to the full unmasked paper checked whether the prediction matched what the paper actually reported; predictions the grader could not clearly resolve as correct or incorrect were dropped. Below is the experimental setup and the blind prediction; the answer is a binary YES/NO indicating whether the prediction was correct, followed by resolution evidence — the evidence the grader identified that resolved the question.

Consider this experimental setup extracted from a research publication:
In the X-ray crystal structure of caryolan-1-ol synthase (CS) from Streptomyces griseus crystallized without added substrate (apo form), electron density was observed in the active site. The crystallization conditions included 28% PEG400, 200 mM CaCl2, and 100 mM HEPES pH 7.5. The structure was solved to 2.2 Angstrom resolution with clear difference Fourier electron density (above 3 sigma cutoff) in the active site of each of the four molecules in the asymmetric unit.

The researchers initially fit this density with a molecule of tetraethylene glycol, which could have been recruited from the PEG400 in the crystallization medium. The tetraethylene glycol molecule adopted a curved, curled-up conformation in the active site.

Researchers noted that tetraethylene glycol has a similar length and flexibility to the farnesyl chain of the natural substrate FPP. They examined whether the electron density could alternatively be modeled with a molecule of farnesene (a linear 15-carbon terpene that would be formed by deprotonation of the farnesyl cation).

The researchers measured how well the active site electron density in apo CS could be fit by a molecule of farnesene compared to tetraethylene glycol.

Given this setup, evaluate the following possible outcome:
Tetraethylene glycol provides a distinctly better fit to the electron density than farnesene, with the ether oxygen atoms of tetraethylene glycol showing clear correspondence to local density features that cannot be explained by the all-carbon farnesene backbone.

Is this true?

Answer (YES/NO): NO